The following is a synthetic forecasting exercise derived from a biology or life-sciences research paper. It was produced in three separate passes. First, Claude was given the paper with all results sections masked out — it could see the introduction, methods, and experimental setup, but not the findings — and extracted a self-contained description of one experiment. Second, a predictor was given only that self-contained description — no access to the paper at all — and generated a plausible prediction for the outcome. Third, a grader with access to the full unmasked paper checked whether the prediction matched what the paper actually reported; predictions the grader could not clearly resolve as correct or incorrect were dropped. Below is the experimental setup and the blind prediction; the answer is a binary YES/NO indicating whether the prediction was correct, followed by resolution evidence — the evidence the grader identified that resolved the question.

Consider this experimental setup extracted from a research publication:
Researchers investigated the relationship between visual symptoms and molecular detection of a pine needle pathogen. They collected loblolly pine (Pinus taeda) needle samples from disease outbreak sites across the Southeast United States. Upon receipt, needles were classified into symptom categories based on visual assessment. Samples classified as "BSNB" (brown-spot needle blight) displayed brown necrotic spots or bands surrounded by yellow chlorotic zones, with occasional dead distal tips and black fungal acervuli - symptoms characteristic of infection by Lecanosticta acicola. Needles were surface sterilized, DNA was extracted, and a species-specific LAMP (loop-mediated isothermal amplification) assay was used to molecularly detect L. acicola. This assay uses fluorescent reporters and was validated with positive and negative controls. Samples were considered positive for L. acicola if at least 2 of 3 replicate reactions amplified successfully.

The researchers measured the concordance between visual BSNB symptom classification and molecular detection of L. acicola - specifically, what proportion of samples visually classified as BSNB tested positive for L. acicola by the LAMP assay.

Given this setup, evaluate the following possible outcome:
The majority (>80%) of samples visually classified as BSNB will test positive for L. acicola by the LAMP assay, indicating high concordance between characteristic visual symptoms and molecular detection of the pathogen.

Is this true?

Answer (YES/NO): NO